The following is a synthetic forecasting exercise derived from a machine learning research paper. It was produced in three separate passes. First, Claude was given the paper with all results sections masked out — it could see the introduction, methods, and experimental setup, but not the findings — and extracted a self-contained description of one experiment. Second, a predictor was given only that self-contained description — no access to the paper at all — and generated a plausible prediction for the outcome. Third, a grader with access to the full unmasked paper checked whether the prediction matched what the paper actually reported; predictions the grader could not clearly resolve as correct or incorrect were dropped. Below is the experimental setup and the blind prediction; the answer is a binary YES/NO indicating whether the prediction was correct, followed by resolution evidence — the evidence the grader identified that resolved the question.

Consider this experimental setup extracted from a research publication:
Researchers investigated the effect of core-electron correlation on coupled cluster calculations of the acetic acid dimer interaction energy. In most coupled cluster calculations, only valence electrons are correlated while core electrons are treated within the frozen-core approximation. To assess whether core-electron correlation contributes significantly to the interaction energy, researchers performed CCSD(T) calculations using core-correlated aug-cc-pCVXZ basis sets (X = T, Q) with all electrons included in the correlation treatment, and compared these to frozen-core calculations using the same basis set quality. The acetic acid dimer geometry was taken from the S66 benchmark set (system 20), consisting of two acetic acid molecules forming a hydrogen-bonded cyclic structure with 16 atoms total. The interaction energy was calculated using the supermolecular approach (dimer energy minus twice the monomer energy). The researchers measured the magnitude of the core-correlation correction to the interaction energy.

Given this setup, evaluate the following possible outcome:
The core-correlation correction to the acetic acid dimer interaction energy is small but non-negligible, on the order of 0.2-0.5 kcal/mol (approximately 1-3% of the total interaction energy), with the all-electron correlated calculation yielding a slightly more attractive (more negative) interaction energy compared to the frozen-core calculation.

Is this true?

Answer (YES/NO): NO